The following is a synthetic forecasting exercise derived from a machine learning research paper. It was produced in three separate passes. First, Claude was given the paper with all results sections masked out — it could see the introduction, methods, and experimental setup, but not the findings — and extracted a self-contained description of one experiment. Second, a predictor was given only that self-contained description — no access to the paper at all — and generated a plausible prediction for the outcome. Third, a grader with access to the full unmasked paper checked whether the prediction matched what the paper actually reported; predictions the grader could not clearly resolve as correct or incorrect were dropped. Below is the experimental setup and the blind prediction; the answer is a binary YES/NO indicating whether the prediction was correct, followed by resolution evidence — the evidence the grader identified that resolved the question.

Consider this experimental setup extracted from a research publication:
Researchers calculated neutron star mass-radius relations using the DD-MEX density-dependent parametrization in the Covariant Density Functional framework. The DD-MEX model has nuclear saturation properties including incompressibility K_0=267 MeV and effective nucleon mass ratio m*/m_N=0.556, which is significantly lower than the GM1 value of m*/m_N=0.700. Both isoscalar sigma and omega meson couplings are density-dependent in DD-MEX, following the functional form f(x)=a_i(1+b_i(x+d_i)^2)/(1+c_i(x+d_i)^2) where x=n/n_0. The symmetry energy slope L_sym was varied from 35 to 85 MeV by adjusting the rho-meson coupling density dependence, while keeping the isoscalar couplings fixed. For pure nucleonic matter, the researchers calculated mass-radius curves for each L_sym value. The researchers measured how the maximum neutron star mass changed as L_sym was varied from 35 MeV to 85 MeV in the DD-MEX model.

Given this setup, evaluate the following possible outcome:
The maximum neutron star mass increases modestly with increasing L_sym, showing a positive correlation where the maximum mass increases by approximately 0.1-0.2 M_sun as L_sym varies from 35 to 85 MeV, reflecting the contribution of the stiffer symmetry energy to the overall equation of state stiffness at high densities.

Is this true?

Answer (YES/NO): NO